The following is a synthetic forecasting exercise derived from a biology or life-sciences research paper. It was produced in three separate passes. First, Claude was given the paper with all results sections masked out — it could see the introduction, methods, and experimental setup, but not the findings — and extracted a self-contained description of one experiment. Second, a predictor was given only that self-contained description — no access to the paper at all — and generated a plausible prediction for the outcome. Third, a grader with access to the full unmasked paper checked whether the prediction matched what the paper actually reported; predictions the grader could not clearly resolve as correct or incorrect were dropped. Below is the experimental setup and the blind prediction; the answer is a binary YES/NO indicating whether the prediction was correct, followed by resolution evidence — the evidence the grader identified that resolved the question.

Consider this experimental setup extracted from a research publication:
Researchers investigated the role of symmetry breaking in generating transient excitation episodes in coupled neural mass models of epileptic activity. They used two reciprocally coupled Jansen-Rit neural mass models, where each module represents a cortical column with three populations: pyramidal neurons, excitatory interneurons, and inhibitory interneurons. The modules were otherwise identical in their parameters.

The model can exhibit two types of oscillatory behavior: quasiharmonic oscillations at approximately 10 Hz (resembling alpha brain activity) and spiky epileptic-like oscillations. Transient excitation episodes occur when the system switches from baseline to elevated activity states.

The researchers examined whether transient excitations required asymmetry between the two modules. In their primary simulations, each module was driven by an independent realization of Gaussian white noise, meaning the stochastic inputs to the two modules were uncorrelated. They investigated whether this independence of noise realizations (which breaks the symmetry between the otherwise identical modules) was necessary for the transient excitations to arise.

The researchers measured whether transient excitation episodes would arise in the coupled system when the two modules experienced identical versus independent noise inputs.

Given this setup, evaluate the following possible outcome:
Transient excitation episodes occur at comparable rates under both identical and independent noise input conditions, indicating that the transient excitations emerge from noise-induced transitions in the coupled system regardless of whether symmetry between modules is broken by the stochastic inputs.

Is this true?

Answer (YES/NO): NO